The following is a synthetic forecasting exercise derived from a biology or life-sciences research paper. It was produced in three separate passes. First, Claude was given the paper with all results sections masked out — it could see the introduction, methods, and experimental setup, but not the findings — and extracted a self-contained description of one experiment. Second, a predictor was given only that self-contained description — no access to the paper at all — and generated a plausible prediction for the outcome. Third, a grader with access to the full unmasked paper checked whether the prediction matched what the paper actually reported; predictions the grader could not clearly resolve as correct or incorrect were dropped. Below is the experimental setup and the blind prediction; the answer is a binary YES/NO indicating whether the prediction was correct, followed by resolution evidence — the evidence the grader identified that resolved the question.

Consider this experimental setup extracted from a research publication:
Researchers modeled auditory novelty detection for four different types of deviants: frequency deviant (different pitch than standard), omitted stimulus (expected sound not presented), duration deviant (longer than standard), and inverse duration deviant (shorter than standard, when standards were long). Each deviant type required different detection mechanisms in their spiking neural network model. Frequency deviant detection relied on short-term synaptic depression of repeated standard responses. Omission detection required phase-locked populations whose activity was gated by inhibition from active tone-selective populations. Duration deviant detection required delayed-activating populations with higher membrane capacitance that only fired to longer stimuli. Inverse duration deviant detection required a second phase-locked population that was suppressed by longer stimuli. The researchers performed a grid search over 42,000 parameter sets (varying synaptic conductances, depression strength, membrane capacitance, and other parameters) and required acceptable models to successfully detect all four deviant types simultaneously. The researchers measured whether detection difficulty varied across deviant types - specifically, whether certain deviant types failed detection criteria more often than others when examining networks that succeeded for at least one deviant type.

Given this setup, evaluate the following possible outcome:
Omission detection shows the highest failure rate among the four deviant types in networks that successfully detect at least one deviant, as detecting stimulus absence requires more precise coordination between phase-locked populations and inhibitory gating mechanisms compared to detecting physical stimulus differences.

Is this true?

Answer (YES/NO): NO